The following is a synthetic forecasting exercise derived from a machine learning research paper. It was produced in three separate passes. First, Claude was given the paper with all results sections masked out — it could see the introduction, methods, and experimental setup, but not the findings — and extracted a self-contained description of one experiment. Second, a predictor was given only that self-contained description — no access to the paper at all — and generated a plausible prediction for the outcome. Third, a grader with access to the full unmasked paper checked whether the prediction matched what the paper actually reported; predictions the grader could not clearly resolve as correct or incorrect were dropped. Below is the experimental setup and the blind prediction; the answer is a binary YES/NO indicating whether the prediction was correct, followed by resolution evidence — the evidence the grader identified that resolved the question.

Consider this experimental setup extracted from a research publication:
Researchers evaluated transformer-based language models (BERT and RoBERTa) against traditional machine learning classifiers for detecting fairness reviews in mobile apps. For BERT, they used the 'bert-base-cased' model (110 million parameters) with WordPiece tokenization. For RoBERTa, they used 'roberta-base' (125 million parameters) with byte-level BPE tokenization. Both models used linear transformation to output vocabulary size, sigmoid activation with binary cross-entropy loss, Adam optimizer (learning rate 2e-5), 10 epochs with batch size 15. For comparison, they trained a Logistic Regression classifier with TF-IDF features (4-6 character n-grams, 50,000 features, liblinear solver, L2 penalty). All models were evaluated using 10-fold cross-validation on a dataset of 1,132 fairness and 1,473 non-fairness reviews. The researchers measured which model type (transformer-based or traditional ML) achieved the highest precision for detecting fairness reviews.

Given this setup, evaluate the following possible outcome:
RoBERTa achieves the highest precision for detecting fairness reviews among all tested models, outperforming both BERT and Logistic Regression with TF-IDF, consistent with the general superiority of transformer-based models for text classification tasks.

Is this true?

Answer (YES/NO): NO